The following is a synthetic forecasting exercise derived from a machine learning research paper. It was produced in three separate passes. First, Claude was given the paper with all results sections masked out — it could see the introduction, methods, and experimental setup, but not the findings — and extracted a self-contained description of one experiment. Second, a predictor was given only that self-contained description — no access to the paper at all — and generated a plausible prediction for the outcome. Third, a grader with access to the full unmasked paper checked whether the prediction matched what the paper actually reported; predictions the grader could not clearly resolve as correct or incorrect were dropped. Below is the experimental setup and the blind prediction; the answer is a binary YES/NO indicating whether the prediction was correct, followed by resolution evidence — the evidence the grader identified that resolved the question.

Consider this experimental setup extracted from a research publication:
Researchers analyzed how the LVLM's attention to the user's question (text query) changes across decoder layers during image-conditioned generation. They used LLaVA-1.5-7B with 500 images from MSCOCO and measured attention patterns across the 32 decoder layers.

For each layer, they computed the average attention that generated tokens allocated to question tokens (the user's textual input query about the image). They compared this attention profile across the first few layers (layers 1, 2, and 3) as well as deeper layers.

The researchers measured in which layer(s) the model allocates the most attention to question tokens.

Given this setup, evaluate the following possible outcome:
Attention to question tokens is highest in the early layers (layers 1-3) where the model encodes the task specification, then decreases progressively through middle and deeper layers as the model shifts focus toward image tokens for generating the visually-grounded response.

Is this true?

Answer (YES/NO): NO